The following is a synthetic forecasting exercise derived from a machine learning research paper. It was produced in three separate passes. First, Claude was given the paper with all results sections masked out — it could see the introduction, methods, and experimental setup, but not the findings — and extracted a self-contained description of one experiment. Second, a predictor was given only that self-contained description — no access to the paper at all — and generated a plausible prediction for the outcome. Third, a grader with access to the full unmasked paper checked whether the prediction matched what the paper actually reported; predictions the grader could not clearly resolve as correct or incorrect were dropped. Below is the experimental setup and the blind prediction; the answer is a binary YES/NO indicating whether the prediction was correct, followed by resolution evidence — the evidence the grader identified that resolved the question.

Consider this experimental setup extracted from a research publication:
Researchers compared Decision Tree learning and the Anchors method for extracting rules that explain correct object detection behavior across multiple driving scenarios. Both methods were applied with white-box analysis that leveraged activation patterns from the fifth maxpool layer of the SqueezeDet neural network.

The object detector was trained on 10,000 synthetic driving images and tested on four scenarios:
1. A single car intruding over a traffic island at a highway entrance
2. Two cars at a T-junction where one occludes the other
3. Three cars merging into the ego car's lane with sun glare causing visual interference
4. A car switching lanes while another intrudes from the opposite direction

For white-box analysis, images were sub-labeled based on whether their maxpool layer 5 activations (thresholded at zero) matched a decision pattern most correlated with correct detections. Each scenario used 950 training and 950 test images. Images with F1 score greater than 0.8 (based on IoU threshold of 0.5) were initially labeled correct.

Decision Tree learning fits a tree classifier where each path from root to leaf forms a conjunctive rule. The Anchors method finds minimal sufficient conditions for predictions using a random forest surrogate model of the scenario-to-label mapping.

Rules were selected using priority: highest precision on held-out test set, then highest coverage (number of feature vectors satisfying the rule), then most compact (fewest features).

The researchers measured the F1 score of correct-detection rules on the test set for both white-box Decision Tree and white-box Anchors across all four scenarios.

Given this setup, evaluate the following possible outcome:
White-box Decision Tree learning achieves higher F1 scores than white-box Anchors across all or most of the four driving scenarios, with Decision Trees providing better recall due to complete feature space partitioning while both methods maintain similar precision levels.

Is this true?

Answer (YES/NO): NO